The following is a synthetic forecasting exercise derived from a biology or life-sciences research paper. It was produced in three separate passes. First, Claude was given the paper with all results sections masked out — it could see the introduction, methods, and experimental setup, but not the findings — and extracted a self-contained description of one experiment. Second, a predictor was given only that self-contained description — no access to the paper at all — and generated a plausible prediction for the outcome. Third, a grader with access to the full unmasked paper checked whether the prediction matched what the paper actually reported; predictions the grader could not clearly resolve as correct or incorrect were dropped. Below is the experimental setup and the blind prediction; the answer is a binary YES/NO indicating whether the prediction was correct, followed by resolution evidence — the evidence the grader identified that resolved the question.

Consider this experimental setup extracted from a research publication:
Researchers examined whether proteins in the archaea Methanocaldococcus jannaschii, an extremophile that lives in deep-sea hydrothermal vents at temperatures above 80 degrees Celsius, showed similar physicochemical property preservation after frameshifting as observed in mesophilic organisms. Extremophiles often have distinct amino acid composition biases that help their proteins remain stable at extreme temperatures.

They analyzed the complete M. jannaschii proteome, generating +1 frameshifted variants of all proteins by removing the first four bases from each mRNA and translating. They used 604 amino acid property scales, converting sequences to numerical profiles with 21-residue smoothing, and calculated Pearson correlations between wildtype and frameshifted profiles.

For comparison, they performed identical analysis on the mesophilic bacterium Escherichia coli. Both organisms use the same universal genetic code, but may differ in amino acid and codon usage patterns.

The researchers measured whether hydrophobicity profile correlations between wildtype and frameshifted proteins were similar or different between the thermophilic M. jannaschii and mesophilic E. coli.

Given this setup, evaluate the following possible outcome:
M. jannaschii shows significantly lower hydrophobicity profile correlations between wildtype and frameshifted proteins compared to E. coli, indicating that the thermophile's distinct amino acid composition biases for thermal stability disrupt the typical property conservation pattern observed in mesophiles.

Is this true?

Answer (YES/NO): NO